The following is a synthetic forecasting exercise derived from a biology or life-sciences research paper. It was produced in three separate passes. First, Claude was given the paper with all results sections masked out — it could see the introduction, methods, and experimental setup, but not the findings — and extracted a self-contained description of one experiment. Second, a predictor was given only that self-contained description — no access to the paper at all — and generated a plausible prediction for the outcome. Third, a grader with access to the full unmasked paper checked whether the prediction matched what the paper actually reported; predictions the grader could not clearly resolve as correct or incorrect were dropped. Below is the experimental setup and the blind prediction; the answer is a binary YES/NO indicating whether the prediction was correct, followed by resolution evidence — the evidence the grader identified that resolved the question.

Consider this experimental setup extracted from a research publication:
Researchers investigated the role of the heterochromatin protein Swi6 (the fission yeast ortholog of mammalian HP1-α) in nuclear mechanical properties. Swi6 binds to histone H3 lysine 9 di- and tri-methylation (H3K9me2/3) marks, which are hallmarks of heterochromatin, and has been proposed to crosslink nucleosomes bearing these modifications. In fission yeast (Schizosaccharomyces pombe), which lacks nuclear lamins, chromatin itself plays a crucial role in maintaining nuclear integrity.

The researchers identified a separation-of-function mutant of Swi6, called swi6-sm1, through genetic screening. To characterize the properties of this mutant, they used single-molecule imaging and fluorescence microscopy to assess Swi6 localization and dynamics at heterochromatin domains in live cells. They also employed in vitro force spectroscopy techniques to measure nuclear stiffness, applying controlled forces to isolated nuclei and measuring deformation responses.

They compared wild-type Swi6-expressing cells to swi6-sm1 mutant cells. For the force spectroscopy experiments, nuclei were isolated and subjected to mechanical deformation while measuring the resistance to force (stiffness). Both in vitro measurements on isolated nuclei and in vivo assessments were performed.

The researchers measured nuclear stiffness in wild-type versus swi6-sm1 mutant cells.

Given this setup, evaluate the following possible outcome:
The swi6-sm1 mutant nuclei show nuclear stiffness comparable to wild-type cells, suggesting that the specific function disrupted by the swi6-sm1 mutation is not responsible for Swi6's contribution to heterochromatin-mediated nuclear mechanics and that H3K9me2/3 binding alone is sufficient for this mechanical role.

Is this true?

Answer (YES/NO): NO